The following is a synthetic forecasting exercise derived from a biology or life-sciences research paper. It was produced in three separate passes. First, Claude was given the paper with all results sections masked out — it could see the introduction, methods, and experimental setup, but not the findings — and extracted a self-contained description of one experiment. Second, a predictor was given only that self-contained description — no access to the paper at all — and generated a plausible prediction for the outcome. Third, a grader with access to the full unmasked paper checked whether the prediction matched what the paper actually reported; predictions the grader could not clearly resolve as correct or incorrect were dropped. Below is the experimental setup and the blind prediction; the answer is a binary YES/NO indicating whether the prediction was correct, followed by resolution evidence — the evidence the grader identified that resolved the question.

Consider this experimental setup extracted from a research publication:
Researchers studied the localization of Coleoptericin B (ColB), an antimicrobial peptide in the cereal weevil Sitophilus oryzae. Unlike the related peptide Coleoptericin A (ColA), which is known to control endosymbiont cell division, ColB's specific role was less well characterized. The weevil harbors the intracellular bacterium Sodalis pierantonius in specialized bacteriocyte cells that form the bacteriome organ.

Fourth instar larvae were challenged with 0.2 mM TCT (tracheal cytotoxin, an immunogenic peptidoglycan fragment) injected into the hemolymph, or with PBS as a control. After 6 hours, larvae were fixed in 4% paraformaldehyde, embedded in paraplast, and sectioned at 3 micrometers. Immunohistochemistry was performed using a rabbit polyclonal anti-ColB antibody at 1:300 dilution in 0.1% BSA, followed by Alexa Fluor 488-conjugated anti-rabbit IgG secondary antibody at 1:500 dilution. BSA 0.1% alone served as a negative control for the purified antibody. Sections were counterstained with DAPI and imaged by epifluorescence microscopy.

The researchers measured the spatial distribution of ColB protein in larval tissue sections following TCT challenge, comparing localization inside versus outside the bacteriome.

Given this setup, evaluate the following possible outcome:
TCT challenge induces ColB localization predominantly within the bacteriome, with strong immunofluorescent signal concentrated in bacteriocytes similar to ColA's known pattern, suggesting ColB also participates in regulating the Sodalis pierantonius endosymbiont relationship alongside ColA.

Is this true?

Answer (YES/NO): NO